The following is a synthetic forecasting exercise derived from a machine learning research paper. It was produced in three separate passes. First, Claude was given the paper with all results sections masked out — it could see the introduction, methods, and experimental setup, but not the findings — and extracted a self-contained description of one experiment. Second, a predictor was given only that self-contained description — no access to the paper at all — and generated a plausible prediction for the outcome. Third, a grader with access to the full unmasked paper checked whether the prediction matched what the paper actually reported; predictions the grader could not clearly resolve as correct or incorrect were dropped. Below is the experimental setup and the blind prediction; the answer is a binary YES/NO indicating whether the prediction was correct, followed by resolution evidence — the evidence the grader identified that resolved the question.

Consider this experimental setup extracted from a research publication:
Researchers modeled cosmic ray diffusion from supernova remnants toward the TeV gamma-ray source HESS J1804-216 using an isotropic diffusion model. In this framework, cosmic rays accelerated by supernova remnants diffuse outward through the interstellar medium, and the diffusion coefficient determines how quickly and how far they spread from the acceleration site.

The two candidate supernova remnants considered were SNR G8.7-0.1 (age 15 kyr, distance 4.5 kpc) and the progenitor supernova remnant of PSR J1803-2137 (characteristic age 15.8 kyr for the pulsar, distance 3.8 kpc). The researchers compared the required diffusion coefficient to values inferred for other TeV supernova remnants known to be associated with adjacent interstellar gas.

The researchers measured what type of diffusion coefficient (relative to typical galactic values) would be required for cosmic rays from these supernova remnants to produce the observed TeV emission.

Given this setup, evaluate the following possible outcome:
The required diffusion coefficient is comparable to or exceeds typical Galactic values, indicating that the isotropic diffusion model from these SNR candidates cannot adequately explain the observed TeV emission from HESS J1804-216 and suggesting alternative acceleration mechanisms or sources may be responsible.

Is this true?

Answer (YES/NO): NO